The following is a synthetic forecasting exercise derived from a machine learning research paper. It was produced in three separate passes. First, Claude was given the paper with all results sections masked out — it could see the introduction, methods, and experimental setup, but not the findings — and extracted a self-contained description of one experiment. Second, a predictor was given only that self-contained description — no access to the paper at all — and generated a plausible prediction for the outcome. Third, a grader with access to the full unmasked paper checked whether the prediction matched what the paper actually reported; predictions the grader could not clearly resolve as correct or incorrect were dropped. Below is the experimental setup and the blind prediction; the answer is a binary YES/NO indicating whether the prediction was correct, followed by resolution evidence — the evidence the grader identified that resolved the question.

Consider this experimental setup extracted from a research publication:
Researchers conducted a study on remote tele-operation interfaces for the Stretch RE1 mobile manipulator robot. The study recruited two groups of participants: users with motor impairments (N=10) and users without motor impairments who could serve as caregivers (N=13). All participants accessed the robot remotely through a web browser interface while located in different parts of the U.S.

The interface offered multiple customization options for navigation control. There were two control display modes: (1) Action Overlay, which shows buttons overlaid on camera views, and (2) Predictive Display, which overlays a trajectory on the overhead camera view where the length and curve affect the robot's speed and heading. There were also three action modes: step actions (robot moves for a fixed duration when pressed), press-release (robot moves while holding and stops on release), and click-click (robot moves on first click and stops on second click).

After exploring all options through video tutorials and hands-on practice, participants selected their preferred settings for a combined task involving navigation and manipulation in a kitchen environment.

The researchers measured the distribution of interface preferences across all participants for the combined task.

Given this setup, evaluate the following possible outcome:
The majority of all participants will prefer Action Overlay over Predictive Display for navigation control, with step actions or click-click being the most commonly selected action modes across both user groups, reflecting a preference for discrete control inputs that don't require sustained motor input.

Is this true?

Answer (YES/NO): NO